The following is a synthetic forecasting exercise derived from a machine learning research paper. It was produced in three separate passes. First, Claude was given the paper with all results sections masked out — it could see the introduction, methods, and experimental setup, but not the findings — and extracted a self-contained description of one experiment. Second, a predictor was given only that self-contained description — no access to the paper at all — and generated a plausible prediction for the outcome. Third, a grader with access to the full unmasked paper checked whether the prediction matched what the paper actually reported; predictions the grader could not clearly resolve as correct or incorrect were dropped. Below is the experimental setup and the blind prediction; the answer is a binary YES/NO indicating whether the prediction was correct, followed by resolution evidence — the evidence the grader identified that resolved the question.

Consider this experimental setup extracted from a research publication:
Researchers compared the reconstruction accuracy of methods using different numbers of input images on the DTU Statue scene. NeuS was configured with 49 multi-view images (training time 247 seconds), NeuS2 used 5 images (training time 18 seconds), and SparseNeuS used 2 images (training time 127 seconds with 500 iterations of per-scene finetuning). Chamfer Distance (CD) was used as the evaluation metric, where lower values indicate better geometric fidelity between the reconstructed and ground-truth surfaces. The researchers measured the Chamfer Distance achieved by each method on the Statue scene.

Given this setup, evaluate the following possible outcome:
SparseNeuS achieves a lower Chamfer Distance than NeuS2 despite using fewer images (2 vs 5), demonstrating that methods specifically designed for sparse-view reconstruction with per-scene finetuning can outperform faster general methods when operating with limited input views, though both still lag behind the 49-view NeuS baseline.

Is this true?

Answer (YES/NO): NO